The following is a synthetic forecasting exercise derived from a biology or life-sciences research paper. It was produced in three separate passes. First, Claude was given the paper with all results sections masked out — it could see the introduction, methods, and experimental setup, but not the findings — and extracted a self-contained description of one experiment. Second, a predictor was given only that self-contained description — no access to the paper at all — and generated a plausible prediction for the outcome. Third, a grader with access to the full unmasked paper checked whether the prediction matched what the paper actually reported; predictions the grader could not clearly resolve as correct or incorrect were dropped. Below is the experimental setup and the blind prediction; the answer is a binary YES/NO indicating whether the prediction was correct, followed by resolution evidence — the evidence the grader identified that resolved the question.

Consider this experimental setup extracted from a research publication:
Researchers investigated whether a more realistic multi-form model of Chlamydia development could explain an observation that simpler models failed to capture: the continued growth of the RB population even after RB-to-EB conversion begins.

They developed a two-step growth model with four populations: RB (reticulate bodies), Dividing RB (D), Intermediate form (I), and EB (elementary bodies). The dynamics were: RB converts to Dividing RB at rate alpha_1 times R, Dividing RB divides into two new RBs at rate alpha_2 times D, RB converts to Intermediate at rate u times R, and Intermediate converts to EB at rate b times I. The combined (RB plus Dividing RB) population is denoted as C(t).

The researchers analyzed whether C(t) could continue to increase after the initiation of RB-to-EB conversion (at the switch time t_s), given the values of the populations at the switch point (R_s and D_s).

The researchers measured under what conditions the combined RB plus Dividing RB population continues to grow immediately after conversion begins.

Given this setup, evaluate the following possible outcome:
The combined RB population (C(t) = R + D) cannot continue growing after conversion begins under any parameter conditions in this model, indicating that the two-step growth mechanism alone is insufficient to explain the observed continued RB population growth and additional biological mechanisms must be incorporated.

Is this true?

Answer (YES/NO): NO